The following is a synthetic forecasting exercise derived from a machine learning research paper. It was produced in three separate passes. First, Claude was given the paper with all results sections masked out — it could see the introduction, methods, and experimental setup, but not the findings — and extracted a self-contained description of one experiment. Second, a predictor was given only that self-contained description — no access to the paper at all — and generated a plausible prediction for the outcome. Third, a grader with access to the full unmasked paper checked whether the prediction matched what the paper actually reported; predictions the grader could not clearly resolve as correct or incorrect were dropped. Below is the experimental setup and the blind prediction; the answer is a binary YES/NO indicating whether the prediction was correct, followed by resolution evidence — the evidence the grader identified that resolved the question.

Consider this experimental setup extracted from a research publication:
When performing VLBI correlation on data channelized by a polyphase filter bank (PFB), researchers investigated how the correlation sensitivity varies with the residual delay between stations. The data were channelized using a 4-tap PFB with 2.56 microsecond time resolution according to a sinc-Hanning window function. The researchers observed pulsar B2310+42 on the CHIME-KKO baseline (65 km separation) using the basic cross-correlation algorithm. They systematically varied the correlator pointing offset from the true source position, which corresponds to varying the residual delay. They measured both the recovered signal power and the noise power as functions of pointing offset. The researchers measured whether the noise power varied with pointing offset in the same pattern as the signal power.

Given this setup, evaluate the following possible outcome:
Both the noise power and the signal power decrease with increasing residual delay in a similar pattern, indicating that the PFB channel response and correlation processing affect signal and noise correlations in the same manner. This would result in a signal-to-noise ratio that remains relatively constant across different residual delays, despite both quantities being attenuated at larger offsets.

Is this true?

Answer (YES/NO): NO